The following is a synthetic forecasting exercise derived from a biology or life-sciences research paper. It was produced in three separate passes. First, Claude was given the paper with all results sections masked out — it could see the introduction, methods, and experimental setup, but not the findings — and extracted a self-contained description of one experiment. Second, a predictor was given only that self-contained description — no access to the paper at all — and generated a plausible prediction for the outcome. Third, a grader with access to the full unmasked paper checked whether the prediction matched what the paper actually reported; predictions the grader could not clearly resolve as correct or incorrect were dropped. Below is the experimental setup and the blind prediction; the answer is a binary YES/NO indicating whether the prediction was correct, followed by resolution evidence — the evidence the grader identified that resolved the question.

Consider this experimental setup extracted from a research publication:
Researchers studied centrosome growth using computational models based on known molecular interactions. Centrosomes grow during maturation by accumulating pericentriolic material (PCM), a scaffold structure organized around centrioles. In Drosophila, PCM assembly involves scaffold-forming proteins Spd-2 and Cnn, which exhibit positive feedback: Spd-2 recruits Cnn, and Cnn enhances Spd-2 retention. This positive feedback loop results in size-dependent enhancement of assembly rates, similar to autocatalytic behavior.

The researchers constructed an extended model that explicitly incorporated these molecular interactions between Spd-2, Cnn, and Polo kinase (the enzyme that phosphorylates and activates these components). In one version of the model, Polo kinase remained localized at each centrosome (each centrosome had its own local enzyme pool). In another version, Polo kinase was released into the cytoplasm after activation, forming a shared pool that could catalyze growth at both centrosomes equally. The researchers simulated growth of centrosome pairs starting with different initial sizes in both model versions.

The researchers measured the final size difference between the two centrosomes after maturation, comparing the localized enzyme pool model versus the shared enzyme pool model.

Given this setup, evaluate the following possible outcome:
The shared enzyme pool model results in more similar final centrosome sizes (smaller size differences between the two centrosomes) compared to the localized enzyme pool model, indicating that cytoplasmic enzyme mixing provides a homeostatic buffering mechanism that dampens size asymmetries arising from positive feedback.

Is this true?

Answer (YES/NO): YES